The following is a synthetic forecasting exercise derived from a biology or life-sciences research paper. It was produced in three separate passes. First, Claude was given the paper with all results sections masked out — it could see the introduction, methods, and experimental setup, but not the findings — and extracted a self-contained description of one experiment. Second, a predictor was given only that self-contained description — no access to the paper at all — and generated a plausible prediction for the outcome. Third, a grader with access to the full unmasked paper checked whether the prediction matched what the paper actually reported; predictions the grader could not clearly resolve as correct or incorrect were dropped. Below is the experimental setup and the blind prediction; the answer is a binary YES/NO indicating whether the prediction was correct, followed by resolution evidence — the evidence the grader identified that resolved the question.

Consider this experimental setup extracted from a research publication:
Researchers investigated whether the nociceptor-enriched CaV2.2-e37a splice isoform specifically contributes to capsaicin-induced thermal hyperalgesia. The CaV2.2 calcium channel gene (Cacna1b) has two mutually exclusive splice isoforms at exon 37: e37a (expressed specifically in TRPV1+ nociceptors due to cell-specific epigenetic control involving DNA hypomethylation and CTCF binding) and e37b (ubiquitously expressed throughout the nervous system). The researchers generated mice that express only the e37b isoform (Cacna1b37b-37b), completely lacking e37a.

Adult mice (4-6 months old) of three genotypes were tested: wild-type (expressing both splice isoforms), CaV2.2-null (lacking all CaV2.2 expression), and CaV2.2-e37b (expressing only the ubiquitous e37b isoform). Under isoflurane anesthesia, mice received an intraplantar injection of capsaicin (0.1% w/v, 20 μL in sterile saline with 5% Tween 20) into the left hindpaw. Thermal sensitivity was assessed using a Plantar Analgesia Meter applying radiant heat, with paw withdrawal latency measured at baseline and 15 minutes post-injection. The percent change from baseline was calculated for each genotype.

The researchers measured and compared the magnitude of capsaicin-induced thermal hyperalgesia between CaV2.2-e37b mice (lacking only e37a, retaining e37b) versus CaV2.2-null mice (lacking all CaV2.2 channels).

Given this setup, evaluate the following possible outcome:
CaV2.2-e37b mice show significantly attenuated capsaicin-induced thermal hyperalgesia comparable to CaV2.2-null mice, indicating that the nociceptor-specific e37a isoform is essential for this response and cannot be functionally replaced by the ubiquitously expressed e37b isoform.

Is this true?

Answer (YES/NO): NO